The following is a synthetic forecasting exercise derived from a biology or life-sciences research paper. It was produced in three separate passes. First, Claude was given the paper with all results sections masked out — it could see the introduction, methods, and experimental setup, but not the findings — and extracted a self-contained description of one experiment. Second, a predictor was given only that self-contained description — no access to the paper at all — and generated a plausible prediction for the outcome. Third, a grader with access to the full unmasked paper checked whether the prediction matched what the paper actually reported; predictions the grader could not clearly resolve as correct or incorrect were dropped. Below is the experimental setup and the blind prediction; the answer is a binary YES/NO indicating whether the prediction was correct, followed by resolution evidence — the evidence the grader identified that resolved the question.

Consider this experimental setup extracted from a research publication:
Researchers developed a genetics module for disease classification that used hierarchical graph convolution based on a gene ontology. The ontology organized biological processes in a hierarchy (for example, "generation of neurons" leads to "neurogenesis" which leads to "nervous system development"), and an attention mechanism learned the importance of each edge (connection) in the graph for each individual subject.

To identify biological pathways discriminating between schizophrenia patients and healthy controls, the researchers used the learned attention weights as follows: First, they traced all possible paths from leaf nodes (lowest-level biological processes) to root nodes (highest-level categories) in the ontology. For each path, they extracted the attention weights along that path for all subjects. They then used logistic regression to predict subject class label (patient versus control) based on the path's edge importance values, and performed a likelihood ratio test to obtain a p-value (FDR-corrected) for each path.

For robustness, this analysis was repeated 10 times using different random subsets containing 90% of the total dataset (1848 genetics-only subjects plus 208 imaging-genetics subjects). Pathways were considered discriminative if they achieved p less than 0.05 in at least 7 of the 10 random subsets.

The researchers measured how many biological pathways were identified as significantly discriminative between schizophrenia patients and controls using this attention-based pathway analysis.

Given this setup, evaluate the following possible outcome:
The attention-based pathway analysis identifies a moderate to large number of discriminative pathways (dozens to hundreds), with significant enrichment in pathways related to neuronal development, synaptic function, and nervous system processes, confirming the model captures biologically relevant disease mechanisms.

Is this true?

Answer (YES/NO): NO